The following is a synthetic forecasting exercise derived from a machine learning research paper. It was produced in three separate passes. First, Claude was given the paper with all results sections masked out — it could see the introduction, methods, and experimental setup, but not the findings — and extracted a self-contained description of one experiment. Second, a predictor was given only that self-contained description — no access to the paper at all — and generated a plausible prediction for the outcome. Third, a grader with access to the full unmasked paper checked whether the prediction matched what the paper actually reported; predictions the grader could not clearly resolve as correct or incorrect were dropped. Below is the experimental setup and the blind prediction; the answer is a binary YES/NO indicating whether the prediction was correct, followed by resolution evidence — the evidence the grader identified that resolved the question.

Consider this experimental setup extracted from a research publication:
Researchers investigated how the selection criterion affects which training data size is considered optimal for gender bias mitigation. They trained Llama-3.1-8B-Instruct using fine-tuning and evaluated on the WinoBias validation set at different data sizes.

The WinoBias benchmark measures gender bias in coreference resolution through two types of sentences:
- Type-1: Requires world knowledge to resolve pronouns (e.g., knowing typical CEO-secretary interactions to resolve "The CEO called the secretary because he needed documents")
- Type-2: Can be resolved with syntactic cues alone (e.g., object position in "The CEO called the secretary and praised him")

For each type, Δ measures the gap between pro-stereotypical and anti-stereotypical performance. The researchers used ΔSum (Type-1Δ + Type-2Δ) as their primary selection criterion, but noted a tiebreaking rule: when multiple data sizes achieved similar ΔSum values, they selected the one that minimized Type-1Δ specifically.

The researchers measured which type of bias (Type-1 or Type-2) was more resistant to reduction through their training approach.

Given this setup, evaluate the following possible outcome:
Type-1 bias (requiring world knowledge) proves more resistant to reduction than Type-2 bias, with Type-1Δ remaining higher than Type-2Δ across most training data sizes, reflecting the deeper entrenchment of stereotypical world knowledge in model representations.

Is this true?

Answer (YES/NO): YES